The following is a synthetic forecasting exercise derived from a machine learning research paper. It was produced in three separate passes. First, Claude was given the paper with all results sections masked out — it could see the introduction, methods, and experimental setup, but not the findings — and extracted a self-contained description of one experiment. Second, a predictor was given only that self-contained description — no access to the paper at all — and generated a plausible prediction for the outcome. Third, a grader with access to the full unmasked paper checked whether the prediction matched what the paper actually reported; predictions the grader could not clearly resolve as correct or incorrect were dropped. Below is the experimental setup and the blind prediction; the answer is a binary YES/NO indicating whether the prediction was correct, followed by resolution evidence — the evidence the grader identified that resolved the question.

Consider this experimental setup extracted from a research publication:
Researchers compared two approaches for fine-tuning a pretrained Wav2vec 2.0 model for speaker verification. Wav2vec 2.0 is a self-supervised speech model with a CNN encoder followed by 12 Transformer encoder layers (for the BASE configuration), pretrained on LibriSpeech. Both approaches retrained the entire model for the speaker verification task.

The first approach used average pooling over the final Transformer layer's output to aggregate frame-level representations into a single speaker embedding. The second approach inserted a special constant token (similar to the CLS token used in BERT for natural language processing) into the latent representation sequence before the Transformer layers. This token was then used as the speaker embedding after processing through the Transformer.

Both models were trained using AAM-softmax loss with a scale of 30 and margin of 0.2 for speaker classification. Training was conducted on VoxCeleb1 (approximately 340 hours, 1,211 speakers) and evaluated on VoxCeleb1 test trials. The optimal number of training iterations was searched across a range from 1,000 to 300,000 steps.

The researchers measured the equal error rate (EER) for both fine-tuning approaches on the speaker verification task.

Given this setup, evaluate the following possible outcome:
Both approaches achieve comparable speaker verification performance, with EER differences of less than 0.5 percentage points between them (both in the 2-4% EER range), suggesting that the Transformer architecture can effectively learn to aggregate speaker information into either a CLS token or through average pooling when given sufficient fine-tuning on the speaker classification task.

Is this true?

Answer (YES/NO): NO